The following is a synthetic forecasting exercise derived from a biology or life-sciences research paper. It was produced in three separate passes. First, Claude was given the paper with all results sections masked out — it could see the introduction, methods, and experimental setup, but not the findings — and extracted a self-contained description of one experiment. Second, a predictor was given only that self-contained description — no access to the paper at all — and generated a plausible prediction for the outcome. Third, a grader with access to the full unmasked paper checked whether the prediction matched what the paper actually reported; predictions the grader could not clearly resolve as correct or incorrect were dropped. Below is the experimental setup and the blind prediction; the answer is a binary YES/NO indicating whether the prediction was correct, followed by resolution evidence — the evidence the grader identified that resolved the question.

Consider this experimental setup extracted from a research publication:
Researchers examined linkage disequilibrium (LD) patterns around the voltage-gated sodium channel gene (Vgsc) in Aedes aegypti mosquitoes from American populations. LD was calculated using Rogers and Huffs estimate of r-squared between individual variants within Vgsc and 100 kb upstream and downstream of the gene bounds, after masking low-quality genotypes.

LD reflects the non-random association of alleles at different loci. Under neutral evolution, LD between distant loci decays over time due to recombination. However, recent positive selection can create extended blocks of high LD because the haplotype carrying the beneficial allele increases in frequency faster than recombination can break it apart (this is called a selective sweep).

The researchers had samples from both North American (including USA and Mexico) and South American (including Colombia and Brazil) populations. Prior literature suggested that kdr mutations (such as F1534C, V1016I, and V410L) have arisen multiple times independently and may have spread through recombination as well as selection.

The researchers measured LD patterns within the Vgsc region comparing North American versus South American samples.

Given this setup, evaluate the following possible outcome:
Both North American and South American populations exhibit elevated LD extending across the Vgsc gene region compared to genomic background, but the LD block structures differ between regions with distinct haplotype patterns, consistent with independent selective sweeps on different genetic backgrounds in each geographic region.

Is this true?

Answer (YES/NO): NO